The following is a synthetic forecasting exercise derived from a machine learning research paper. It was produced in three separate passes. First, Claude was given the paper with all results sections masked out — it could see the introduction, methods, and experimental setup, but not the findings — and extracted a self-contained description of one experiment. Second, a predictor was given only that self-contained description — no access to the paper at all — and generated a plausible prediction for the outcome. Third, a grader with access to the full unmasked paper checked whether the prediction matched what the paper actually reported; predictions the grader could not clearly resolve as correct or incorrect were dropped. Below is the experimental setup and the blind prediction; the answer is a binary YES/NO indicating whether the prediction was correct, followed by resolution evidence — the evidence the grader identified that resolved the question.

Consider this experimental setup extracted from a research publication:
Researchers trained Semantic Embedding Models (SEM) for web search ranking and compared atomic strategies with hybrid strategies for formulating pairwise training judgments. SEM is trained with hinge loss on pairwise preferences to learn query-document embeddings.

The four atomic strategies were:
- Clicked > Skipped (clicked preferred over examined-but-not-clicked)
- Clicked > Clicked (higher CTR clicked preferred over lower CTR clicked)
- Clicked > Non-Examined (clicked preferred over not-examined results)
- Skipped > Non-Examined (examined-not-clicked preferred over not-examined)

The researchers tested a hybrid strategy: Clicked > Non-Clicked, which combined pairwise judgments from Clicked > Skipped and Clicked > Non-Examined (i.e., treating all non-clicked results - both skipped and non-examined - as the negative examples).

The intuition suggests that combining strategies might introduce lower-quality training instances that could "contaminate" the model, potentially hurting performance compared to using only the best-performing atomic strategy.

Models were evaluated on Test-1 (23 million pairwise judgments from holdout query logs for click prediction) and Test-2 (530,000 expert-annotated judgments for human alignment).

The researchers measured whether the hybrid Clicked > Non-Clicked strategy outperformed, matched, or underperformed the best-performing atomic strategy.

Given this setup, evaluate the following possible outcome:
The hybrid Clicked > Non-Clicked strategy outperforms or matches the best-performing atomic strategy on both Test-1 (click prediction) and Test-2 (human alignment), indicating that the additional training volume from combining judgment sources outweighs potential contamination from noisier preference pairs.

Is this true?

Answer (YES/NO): YES